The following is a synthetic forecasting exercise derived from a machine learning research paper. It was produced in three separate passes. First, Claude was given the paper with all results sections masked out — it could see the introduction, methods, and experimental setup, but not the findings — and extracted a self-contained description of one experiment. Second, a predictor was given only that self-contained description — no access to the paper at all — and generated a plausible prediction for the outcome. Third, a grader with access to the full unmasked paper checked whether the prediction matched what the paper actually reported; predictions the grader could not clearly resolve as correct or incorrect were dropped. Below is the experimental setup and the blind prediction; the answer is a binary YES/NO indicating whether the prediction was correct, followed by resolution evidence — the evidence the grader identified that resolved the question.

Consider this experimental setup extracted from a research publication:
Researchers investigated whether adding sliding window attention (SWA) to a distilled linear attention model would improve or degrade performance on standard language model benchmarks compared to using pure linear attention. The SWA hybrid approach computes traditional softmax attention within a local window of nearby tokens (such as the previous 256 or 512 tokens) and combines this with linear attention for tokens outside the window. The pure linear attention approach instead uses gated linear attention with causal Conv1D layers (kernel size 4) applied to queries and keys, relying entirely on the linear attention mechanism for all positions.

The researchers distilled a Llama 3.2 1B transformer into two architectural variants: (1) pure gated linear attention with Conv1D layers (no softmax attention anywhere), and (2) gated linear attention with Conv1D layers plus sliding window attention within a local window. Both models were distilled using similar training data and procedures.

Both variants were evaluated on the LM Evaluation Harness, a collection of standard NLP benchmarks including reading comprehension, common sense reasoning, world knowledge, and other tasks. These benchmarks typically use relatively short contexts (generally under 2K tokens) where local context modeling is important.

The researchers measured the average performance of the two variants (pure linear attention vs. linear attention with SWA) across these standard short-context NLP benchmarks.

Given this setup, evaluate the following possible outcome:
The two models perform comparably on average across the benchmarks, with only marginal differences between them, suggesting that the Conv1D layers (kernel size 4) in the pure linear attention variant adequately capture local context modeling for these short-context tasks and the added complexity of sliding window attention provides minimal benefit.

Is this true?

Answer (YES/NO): NO